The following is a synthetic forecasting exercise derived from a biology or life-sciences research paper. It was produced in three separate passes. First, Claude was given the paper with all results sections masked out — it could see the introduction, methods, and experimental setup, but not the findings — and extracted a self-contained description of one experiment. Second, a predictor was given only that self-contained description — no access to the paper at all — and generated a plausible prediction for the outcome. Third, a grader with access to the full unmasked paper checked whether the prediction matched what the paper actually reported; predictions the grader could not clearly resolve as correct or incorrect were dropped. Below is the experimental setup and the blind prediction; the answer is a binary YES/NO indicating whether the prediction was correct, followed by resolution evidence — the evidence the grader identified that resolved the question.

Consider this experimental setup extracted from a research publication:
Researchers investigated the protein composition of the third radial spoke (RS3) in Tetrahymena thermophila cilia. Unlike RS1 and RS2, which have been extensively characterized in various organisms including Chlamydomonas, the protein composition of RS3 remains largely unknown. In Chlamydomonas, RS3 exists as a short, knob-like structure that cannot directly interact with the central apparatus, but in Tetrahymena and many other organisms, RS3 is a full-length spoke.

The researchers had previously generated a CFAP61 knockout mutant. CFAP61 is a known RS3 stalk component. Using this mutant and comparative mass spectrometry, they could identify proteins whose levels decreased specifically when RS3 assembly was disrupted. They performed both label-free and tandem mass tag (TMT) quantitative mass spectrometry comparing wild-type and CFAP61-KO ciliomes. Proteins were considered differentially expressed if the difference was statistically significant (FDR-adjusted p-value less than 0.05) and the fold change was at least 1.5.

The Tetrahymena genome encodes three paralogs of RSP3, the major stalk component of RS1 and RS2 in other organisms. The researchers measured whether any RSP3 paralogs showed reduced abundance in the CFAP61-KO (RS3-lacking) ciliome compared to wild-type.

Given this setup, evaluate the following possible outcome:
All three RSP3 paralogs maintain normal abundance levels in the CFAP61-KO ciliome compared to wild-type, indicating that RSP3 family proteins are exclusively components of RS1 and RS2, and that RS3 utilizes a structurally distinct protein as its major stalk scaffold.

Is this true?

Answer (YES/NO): YES